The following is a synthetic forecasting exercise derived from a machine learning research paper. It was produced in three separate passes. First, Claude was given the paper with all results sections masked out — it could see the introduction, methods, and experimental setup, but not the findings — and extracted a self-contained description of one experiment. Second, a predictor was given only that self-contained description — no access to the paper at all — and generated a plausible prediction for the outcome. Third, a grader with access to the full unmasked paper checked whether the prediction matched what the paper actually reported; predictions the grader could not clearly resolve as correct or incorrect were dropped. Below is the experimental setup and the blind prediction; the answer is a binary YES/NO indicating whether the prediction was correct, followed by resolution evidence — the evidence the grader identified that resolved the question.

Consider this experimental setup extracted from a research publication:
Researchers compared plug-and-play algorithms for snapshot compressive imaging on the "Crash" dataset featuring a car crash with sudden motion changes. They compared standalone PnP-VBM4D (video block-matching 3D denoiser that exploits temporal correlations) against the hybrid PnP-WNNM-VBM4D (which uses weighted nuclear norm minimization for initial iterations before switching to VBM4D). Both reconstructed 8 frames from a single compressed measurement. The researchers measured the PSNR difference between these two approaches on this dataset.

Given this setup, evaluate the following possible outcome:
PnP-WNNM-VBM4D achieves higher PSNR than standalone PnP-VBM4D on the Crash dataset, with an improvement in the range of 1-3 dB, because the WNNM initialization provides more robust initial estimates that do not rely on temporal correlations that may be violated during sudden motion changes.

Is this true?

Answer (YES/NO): YES